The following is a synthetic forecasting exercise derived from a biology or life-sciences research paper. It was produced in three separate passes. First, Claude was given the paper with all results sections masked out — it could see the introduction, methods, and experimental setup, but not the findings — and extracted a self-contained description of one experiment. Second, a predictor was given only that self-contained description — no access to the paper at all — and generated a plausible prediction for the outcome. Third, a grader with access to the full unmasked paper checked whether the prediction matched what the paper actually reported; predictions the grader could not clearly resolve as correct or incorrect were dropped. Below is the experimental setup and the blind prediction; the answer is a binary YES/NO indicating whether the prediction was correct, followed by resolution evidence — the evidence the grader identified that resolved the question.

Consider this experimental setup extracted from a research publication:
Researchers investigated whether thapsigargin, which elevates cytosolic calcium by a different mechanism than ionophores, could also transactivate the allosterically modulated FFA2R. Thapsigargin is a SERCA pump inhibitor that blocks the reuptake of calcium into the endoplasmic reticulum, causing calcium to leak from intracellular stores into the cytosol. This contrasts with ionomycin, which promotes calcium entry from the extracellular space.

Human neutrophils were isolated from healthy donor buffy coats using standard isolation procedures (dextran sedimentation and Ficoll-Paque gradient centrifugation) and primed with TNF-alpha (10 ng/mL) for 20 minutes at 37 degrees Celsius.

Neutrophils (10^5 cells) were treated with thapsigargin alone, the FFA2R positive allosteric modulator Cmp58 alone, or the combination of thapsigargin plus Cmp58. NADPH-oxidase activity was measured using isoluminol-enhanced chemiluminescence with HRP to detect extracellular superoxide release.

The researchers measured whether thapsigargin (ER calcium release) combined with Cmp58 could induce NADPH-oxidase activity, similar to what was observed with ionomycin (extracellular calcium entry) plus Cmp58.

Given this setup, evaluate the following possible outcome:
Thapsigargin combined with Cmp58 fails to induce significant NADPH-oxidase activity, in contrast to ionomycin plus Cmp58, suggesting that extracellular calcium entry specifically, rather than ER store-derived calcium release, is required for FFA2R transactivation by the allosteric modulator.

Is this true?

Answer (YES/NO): NO